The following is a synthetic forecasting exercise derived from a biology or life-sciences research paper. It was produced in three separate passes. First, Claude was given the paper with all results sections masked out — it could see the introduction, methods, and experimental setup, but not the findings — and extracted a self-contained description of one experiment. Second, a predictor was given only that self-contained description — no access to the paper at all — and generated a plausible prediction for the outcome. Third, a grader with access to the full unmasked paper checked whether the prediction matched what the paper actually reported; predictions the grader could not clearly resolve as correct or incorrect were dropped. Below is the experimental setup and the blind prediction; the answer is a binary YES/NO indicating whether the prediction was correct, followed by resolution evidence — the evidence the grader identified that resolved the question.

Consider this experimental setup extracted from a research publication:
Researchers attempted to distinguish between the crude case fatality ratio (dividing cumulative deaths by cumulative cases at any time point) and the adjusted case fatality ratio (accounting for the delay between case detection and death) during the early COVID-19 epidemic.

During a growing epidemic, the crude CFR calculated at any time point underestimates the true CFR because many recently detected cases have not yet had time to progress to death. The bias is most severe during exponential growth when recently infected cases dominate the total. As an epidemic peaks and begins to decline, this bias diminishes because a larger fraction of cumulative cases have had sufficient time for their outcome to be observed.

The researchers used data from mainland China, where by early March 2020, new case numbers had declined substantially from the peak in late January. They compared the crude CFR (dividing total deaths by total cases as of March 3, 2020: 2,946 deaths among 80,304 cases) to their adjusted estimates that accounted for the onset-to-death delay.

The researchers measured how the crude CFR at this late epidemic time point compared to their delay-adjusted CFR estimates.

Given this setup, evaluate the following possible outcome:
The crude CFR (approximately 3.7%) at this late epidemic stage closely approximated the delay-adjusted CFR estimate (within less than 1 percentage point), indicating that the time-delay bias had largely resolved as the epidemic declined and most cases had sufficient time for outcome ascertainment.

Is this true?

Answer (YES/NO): NO